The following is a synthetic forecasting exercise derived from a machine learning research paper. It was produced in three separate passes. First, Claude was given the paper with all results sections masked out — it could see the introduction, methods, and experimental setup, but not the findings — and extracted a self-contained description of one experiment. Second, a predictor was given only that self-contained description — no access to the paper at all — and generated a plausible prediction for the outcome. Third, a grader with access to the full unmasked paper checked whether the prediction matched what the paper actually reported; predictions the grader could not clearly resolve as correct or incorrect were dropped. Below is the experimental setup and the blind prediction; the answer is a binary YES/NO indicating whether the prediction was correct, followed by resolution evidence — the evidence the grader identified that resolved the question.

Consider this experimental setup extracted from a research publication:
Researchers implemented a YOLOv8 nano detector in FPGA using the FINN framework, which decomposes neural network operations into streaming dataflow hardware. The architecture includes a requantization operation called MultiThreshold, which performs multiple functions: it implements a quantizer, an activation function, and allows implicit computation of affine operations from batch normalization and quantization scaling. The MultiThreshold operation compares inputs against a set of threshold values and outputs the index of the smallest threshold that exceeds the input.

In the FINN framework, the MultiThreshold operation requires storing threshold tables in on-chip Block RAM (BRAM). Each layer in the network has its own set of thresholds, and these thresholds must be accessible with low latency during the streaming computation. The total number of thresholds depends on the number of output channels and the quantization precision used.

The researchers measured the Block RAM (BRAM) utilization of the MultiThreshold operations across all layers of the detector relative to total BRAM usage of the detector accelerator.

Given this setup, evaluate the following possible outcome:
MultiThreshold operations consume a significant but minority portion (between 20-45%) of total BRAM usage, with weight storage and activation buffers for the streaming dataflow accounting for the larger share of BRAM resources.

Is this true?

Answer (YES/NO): YES